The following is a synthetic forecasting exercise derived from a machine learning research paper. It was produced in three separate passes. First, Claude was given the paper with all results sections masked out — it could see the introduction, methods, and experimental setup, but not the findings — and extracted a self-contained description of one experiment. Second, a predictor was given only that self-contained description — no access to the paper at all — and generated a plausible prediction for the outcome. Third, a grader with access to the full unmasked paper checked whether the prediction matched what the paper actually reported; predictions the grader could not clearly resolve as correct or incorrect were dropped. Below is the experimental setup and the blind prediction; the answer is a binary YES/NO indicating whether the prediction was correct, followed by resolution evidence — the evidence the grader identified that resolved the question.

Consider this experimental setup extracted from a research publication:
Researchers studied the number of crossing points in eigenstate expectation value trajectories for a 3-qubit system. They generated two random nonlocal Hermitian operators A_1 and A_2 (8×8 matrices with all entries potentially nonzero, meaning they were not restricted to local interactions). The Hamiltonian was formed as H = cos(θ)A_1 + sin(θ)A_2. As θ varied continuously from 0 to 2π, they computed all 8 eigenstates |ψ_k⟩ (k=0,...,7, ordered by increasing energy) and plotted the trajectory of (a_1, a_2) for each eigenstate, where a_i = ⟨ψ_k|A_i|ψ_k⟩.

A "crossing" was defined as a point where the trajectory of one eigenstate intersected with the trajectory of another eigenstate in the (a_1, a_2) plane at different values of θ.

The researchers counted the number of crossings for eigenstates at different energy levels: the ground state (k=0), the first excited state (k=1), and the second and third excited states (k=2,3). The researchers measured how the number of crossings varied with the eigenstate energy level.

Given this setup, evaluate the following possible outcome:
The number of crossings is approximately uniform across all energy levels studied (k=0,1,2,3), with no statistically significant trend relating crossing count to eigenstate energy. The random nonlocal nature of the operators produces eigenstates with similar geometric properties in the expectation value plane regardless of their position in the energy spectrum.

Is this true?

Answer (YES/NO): NO